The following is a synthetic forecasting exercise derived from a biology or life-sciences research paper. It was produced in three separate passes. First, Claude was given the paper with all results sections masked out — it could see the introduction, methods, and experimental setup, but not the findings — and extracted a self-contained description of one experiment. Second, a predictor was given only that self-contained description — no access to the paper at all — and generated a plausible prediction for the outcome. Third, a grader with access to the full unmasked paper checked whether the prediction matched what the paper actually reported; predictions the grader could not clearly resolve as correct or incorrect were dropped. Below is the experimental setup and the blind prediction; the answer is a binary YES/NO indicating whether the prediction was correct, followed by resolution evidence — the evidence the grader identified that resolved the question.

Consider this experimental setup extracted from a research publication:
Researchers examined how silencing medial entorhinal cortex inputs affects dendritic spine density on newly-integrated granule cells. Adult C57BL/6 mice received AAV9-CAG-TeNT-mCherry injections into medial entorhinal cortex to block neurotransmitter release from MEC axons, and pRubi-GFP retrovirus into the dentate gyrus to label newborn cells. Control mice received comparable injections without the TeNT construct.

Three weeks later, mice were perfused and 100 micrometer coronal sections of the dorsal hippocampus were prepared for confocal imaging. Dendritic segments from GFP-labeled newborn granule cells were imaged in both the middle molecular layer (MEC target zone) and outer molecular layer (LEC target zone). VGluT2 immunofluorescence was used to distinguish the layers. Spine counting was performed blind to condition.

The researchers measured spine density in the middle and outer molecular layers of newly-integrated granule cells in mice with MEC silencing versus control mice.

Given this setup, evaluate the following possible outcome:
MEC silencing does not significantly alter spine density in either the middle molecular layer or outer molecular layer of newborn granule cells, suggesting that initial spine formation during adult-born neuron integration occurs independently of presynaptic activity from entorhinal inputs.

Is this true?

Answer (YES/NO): NO